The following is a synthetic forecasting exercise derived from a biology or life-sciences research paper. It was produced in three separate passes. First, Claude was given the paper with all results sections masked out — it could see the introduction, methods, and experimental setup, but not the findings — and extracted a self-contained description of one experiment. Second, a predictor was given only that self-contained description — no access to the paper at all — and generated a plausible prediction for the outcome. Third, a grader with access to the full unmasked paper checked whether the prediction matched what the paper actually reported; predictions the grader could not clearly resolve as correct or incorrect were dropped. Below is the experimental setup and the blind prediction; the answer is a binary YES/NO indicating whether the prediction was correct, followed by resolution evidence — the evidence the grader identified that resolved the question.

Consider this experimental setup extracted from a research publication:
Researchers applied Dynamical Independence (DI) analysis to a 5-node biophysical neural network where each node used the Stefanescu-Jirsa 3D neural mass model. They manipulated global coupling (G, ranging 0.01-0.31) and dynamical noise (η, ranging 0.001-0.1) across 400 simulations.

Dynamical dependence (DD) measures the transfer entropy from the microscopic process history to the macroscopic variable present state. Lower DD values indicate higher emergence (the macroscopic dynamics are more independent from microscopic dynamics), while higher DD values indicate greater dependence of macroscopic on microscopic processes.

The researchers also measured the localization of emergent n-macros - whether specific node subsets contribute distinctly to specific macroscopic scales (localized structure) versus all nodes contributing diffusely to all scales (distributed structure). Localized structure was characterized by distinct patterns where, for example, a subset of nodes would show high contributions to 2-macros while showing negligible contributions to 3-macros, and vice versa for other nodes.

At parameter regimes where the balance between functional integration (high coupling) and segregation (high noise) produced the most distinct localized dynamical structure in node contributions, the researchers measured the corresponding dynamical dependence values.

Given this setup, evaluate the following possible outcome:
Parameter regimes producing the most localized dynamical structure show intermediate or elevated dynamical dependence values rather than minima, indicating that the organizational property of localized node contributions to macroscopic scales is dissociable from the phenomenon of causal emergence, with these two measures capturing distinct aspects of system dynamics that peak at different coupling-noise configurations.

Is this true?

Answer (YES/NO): YES